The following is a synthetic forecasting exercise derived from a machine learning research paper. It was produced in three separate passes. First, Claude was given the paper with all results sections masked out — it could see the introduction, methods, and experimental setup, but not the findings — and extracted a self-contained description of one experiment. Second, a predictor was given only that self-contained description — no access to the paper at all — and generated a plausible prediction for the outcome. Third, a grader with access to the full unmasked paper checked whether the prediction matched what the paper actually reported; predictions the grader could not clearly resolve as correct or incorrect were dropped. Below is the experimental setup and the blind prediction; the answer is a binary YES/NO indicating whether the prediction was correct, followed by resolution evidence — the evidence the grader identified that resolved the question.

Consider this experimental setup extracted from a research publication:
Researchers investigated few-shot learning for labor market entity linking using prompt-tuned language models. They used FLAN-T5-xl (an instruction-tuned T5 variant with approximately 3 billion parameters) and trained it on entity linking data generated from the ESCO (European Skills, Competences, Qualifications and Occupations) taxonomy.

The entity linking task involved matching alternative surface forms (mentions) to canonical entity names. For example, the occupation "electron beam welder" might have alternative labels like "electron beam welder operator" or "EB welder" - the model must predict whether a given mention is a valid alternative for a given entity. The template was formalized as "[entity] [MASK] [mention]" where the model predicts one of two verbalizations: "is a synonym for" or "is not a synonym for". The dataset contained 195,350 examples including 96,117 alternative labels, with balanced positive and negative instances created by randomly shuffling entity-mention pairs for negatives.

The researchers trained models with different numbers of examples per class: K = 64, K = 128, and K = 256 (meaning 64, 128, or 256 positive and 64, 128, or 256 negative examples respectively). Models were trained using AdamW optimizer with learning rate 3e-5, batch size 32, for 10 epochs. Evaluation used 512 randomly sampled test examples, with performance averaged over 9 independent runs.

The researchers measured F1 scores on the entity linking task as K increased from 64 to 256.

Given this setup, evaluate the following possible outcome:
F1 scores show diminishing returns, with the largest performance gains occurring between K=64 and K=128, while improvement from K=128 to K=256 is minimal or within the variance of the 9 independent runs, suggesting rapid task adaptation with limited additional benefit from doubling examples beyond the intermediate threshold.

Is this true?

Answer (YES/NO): NO